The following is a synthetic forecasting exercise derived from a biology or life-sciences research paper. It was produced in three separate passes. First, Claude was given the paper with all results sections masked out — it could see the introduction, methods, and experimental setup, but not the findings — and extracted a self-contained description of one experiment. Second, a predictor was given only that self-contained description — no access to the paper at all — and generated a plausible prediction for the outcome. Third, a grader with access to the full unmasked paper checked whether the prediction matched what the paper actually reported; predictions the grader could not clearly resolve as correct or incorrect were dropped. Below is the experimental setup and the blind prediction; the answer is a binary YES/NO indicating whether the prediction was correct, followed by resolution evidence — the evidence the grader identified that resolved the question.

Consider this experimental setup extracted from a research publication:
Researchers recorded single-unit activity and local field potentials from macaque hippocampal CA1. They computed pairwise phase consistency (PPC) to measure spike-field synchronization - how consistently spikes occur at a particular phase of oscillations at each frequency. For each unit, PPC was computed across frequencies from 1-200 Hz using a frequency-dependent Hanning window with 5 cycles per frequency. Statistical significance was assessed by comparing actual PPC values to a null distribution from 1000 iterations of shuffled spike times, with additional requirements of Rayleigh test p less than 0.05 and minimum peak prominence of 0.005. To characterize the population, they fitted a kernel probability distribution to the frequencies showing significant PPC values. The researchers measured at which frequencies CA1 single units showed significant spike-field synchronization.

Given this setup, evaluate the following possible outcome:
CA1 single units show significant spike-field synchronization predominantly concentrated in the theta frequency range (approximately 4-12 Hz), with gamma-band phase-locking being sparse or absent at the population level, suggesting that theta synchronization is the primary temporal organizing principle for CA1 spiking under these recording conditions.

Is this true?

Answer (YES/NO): NO